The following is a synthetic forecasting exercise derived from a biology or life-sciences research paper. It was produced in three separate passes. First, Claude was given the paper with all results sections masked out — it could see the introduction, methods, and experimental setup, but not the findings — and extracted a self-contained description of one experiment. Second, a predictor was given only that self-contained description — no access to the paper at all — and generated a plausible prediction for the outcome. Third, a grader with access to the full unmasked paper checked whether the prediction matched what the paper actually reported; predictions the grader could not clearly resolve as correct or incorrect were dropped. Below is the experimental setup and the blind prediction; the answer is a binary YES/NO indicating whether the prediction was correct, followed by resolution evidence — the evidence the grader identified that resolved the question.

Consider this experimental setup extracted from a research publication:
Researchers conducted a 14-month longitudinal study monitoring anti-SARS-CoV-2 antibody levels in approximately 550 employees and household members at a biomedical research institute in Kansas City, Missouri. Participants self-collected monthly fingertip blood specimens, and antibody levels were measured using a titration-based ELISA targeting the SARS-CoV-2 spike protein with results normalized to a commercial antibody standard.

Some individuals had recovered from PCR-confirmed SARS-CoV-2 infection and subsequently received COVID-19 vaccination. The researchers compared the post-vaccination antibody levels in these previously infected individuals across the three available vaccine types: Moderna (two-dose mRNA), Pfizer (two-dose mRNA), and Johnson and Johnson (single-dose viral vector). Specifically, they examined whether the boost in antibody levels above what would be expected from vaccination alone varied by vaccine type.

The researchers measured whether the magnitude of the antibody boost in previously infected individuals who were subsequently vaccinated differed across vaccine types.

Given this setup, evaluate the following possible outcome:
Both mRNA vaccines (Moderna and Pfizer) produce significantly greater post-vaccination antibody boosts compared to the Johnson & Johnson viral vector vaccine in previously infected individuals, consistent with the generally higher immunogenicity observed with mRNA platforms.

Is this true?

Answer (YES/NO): NO